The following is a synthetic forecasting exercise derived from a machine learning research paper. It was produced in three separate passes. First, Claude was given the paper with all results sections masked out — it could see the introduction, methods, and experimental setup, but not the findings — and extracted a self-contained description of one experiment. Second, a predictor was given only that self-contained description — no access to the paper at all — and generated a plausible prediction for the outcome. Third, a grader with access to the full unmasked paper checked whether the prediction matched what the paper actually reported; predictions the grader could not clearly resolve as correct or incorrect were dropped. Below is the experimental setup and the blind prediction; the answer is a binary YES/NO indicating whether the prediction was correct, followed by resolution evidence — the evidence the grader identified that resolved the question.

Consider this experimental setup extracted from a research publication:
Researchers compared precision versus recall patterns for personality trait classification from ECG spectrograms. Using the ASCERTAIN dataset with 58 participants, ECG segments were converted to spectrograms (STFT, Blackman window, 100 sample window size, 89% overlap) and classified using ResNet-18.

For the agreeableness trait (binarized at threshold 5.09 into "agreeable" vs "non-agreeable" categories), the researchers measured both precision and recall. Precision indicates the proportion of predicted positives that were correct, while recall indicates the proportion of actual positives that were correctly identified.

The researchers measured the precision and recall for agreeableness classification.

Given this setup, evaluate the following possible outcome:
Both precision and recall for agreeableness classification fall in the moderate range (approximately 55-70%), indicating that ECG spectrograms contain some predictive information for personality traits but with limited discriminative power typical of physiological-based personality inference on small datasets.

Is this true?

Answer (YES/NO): NO